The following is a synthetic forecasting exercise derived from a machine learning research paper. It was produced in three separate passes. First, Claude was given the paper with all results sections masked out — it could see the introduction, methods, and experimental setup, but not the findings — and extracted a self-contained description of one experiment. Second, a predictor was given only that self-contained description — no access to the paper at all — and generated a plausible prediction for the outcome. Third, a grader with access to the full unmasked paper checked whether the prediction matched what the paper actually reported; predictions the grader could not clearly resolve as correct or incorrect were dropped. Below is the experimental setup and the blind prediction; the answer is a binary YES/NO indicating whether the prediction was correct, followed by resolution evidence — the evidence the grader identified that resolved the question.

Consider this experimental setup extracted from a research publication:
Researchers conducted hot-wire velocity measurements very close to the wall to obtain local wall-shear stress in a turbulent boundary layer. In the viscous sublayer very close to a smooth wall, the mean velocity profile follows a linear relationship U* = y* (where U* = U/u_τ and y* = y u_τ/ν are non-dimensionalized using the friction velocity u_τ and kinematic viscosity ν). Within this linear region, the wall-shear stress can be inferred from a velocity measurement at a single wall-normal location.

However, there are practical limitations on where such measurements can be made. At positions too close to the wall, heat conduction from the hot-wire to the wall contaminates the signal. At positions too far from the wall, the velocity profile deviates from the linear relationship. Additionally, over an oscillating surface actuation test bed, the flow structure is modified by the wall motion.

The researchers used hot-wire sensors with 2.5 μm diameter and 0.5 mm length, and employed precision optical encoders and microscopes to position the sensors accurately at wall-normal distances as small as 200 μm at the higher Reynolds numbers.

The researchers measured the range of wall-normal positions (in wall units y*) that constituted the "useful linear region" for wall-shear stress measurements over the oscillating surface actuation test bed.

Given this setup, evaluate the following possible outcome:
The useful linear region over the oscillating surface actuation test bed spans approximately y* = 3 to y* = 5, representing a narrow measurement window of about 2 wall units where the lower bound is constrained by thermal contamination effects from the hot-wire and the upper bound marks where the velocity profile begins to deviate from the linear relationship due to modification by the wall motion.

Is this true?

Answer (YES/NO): NO